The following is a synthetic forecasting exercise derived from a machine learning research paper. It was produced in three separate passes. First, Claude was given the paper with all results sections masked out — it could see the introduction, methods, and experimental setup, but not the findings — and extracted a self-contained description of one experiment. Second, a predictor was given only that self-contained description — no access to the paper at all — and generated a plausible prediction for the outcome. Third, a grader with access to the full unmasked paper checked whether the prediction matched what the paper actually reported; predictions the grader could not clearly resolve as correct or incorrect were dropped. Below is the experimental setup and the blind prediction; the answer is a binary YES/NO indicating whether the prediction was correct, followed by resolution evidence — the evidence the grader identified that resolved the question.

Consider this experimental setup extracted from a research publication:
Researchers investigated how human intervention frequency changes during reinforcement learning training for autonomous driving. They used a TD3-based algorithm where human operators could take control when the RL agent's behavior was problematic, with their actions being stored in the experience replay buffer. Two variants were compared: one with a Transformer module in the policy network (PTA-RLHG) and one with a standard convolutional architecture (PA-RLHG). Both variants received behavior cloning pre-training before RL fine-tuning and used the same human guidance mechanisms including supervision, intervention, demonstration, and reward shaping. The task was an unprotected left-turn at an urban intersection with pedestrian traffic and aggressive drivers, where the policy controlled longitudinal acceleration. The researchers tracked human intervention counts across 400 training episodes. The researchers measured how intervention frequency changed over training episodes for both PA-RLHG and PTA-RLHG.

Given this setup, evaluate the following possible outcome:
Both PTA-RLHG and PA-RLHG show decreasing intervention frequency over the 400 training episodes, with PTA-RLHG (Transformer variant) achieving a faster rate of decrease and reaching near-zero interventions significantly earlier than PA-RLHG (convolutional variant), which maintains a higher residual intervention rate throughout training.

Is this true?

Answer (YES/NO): NO